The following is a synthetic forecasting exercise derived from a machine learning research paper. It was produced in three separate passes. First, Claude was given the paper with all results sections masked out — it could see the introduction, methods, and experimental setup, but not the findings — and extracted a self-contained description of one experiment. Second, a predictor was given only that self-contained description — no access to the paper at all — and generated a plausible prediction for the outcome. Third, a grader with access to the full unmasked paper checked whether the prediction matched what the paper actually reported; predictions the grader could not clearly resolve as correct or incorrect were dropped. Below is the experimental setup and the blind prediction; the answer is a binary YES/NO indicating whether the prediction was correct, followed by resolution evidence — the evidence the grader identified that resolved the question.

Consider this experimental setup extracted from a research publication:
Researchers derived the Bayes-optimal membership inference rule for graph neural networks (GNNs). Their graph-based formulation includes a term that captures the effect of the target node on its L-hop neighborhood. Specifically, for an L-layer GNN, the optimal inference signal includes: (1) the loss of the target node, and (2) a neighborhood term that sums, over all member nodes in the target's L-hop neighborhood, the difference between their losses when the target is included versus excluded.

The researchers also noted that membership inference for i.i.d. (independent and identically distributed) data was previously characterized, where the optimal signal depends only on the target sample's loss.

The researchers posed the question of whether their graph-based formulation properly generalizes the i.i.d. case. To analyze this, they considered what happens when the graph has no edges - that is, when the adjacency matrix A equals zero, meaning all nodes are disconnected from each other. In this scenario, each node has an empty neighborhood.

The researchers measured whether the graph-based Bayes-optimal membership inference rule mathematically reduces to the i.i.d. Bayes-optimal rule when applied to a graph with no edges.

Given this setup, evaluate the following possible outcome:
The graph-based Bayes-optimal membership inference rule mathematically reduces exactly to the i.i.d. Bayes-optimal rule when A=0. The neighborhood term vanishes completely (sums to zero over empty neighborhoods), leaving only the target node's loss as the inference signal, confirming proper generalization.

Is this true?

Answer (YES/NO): YES